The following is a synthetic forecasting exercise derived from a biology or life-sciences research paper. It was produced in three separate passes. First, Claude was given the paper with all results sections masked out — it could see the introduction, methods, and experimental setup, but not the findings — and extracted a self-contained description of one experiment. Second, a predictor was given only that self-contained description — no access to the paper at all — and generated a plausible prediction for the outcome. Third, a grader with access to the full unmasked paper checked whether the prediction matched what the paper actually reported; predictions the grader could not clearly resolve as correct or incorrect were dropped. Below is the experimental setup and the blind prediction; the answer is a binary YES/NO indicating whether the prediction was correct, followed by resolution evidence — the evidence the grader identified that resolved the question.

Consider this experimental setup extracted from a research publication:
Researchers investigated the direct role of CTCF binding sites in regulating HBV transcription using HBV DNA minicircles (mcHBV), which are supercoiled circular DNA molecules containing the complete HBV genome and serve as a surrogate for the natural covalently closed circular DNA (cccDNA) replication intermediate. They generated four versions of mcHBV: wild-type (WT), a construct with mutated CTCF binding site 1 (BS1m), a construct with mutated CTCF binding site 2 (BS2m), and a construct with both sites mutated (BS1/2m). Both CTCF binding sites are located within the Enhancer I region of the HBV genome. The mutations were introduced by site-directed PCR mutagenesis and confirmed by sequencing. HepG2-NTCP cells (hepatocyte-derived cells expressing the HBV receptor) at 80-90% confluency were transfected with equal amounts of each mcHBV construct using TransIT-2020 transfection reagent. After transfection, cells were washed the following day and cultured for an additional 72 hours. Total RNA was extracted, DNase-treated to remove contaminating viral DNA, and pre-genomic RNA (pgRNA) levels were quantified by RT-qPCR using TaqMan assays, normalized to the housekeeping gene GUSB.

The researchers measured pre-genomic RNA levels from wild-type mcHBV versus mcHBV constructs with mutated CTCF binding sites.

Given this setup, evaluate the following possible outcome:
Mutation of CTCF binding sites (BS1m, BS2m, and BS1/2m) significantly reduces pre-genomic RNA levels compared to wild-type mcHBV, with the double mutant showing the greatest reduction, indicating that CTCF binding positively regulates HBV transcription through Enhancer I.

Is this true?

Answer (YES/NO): NO